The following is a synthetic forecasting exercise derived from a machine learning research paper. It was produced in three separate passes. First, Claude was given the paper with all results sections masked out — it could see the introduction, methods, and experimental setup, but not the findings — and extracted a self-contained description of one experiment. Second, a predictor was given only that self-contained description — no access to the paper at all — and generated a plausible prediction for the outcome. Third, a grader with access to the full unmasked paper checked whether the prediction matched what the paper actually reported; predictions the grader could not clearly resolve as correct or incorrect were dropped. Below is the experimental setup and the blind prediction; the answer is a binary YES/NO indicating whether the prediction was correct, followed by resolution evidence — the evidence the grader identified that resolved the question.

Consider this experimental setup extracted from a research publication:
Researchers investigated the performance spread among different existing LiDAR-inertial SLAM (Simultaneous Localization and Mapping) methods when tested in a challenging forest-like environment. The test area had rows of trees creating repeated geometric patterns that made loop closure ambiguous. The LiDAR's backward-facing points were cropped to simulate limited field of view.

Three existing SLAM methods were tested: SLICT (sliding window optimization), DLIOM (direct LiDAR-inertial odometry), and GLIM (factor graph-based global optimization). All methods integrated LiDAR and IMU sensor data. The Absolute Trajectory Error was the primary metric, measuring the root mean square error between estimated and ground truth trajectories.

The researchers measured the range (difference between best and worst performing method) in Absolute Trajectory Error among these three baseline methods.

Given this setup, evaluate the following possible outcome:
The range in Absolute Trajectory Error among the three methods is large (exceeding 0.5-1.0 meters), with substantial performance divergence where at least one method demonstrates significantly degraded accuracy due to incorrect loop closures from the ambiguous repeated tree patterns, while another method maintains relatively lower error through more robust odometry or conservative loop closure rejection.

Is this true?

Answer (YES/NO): YES